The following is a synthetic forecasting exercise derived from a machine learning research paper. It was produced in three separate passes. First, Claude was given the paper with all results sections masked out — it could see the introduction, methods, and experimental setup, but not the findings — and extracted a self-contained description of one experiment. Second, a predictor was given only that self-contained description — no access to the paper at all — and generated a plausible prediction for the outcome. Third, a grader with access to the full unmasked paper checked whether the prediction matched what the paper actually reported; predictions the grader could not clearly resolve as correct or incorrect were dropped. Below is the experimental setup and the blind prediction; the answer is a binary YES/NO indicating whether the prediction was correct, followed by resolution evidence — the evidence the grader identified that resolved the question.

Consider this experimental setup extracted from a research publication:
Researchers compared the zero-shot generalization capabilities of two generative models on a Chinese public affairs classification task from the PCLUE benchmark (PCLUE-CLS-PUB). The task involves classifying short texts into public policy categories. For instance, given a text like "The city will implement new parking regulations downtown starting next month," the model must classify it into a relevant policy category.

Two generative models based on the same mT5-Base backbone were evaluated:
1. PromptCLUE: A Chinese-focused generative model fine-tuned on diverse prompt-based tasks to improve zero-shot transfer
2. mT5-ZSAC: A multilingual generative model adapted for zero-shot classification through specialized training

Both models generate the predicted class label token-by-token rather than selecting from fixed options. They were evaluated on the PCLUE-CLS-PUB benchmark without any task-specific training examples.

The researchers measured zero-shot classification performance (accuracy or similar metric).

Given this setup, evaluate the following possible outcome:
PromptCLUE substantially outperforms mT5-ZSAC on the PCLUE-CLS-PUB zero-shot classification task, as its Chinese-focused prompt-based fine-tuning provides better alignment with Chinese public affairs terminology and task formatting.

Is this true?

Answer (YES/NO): NO